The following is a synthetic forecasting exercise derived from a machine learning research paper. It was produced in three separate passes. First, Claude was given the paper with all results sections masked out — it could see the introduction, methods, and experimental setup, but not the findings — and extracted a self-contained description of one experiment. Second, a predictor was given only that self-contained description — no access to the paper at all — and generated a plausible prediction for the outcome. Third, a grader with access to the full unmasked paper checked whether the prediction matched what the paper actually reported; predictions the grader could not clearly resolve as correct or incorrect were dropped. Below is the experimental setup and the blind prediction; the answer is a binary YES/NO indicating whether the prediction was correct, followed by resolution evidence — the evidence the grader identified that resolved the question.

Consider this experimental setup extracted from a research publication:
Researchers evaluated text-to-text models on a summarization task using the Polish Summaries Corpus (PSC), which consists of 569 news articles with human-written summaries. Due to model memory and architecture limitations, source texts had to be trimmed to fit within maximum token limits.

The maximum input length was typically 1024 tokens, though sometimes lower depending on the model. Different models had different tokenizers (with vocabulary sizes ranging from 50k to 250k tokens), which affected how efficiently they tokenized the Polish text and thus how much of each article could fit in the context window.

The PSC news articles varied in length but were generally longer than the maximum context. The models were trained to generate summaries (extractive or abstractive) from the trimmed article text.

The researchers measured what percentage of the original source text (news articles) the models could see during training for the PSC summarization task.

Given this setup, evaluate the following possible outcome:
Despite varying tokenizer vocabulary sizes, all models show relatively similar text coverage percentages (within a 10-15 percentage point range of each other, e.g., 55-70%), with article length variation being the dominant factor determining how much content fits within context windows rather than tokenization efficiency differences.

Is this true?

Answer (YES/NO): NO